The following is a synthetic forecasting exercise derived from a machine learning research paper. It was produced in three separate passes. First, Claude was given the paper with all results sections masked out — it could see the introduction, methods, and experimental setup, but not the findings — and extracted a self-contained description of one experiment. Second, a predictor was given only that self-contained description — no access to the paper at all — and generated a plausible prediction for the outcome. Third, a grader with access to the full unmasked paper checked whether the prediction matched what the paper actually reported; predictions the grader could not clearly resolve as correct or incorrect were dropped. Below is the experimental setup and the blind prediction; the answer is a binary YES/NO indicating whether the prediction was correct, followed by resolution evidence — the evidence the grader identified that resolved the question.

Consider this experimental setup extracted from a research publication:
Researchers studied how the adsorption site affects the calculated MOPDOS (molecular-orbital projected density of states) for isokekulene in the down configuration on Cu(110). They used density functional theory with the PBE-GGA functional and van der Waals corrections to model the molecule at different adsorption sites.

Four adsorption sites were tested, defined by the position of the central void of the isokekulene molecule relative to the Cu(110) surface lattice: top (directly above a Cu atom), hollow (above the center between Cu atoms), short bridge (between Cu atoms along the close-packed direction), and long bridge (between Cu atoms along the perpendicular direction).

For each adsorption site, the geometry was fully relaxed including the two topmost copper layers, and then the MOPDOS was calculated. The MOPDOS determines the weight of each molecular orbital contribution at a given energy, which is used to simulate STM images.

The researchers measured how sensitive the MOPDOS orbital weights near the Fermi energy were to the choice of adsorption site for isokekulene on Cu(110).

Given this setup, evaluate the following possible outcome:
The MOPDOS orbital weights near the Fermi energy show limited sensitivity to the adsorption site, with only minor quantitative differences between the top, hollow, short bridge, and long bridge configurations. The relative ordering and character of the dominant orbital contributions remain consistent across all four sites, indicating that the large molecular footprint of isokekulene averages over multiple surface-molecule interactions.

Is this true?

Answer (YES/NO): NO